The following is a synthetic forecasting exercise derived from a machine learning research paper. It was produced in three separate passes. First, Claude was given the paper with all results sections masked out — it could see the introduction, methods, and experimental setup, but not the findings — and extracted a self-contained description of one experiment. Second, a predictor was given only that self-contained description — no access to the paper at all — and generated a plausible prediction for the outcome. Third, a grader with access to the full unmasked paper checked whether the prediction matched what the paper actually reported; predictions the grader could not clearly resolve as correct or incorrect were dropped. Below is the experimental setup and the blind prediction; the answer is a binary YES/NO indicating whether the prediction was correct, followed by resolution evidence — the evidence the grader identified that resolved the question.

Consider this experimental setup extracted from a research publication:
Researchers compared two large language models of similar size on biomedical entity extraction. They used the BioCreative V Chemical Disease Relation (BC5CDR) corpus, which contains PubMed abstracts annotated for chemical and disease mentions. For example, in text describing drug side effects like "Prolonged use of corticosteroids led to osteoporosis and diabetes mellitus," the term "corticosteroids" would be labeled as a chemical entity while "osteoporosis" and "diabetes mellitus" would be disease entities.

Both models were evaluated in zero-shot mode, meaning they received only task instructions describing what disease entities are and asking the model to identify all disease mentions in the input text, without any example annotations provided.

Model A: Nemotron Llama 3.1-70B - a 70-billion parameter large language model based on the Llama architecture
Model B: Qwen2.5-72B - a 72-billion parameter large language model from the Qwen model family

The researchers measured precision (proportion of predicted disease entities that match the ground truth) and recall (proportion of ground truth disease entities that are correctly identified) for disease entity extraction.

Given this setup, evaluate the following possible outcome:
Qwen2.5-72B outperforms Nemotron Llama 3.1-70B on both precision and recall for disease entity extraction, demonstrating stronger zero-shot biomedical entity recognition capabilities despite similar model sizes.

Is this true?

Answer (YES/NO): NO